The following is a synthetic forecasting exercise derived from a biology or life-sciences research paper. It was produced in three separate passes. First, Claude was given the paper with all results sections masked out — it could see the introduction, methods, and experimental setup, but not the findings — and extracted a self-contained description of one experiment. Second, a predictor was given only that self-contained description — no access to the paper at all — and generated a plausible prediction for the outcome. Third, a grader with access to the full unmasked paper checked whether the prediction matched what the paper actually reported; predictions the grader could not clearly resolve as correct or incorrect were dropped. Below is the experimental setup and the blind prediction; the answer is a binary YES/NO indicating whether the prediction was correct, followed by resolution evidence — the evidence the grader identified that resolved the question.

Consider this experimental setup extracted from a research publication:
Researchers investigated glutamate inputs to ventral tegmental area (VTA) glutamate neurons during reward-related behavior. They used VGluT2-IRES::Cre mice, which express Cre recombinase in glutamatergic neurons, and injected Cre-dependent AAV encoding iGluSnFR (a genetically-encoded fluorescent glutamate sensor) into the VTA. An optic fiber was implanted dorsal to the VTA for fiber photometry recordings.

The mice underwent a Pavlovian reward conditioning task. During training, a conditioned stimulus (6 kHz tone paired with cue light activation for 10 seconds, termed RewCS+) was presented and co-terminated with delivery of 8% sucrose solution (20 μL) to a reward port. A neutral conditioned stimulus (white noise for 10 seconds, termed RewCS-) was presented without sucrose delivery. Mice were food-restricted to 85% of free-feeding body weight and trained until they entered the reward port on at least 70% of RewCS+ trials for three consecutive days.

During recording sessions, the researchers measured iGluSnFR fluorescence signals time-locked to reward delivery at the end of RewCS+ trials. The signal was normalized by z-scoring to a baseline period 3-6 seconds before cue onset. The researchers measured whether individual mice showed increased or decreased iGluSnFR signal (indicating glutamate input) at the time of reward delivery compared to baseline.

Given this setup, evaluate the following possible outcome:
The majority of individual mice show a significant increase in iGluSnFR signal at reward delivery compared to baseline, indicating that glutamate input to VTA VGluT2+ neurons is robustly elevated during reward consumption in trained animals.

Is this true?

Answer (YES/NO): NO